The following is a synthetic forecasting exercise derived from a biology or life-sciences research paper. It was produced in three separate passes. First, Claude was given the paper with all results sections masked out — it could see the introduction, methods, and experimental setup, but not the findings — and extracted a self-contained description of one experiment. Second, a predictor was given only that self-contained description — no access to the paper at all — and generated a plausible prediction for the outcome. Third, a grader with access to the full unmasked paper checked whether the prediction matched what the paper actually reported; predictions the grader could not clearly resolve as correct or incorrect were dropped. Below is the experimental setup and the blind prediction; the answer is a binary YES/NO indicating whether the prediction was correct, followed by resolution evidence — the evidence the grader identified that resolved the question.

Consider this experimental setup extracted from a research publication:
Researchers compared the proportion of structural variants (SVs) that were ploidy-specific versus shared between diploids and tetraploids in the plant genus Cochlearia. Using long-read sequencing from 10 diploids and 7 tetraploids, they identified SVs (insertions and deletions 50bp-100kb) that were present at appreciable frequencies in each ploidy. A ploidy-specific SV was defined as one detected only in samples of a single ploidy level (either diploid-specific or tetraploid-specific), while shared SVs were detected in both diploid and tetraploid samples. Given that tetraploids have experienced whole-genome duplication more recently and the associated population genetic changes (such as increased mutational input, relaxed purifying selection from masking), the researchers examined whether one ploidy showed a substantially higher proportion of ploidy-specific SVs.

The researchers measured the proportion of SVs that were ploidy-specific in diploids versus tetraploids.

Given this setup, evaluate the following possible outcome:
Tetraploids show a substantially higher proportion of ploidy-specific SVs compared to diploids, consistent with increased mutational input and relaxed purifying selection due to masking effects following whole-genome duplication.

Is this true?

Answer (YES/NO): YES